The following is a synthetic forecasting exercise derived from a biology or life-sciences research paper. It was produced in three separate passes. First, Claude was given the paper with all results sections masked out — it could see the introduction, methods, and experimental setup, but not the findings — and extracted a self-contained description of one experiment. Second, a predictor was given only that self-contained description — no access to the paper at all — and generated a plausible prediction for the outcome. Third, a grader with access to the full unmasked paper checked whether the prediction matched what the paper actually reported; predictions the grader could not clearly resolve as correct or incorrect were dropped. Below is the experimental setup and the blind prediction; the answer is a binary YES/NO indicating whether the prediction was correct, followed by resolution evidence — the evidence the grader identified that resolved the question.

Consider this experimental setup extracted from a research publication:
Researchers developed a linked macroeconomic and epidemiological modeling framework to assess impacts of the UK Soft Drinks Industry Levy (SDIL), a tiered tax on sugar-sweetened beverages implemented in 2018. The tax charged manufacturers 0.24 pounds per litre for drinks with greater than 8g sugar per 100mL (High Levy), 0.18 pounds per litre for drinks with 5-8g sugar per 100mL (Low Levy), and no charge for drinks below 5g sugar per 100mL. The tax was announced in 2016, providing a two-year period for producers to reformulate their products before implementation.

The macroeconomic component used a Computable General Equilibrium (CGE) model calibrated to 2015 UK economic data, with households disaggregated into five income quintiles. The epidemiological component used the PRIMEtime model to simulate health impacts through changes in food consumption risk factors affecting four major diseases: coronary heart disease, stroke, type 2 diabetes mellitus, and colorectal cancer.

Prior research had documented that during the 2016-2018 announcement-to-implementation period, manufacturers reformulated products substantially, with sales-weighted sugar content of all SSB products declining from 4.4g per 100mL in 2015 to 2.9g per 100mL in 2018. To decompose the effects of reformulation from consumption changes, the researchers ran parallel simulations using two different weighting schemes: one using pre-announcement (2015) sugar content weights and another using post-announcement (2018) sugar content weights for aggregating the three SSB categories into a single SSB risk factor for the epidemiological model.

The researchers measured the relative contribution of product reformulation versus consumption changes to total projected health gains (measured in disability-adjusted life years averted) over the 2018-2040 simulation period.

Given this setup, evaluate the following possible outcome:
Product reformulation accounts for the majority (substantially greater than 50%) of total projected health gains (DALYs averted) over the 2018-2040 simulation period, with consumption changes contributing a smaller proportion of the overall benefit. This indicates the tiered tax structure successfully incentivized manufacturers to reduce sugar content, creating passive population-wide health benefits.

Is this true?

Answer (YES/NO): NO